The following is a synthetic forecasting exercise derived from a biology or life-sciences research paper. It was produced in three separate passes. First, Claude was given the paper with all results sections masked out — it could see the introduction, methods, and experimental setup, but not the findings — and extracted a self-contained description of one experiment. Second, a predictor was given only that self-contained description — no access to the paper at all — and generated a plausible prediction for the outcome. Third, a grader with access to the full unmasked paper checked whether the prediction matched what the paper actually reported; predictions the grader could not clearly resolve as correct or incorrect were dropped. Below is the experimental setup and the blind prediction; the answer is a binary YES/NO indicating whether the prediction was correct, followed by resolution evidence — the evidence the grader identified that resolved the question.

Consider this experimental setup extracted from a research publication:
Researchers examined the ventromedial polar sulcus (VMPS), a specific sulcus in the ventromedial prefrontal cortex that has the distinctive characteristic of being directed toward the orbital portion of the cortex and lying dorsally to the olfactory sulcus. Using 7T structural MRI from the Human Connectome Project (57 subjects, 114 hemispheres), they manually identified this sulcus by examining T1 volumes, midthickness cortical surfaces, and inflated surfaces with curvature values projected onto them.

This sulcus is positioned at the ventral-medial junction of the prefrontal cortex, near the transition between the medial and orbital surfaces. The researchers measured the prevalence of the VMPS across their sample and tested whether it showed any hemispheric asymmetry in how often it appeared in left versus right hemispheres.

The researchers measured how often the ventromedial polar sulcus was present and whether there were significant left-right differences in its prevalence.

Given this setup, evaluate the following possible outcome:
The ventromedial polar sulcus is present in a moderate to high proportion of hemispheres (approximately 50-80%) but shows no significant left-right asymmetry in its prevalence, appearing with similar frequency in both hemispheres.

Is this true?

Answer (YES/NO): NO